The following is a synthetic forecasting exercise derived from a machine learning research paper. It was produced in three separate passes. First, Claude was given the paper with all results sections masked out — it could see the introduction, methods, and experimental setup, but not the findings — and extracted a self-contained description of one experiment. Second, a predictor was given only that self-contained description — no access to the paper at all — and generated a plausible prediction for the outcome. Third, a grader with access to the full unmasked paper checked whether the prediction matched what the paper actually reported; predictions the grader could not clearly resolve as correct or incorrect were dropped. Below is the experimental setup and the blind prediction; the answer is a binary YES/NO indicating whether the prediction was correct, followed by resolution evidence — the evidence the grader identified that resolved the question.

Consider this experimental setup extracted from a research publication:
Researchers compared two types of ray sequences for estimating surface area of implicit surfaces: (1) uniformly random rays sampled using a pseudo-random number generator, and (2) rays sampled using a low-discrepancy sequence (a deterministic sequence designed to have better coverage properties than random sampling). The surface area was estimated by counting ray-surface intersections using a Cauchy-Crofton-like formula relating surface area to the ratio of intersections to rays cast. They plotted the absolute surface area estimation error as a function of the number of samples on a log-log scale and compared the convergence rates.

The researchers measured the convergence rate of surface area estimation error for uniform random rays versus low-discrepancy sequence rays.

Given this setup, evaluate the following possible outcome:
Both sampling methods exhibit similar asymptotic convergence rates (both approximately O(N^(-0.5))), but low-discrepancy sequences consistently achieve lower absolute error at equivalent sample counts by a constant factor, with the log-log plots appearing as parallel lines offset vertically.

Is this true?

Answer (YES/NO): NO